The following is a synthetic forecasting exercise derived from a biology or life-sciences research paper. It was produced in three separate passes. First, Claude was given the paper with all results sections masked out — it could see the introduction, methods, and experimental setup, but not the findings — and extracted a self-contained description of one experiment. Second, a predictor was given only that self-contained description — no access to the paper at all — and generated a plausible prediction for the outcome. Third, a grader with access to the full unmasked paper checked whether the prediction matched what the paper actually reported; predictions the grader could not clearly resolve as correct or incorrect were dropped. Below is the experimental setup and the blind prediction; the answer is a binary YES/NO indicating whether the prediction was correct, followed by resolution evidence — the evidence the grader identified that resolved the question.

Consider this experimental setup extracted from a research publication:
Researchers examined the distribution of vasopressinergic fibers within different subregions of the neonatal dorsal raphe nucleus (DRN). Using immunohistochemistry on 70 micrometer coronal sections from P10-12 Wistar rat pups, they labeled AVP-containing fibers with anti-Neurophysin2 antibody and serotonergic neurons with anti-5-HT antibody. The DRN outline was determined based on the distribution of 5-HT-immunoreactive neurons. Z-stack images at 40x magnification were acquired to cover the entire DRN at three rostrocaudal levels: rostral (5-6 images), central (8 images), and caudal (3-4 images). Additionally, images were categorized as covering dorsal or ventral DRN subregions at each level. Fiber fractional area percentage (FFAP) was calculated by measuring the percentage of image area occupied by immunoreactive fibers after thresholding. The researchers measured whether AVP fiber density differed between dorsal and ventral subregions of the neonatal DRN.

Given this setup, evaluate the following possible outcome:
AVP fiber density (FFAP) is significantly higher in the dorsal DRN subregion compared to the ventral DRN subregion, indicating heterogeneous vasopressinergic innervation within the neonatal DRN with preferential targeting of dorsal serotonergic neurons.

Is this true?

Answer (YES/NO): YES